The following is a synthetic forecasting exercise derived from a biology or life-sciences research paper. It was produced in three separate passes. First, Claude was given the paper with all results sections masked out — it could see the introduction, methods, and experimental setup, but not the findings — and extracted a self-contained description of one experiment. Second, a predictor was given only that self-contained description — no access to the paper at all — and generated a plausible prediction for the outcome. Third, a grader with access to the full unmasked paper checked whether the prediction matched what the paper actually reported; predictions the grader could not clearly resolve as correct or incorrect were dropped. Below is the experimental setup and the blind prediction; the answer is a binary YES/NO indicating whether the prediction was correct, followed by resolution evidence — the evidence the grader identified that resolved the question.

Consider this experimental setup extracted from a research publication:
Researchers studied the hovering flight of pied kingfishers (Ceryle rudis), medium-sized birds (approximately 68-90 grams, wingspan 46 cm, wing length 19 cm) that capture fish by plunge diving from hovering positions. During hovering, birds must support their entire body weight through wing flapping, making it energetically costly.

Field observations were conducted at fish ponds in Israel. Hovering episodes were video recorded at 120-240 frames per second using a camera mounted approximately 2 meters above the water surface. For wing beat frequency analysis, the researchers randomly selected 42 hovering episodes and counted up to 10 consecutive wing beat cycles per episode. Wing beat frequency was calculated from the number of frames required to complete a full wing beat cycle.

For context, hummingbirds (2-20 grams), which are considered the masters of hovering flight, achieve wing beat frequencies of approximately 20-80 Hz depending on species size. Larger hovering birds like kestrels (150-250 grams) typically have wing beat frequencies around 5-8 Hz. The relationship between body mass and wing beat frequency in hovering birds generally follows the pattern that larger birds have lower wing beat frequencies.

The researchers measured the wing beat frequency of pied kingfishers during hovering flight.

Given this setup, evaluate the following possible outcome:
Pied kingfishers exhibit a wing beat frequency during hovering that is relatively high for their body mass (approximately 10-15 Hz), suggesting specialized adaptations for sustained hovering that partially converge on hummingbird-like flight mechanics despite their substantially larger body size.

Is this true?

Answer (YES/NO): NO